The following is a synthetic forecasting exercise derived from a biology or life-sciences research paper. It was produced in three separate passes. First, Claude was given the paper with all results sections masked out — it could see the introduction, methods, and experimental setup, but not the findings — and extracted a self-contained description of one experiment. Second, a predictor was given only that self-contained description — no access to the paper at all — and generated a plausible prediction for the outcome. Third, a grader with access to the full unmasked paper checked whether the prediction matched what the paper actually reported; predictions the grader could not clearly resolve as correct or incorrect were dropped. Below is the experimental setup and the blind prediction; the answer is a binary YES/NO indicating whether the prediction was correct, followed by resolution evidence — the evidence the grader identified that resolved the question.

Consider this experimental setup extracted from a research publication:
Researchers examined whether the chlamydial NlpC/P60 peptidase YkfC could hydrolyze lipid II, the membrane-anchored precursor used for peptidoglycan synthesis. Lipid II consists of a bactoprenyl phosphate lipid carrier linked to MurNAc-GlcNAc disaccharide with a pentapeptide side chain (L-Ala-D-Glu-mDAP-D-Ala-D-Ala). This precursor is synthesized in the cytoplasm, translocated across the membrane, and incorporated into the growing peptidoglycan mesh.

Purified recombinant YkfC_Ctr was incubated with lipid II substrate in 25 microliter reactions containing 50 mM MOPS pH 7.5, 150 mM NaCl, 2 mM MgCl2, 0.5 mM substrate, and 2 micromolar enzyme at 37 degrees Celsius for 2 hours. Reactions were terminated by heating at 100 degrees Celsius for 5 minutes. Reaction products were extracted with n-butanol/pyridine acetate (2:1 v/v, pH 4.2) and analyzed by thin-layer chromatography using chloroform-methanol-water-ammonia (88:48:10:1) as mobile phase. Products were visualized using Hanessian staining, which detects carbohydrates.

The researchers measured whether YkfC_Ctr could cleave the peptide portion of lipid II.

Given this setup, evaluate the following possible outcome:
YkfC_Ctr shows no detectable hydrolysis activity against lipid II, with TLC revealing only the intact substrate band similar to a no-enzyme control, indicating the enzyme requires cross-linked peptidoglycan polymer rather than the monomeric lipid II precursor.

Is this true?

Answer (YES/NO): NO